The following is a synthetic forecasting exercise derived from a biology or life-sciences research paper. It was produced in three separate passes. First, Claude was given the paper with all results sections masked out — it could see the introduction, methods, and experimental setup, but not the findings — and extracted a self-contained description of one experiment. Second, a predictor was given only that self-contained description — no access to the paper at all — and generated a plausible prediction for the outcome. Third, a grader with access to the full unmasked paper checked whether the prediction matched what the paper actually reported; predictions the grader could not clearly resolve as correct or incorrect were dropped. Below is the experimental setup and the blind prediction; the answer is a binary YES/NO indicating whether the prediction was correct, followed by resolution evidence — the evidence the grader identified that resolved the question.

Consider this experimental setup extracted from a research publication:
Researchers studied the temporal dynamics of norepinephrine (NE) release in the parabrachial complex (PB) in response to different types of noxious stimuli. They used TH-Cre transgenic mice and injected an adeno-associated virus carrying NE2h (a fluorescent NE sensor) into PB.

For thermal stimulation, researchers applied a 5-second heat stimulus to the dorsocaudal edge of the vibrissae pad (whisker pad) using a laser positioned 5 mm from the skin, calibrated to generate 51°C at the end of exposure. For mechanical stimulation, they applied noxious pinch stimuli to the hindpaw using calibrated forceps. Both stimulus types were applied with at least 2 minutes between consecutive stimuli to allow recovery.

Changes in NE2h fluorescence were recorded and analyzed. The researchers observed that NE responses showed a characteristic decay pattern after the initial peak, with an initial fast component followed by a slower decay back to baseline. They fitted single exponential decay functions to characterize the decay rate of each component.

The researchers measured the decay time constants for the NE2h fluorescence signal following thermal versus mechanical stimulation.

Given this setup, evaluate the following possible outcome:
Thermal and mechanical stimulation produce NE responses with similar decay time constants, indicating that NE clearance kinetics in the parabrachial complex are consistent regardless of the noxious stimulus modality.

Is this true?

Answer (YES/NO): NO